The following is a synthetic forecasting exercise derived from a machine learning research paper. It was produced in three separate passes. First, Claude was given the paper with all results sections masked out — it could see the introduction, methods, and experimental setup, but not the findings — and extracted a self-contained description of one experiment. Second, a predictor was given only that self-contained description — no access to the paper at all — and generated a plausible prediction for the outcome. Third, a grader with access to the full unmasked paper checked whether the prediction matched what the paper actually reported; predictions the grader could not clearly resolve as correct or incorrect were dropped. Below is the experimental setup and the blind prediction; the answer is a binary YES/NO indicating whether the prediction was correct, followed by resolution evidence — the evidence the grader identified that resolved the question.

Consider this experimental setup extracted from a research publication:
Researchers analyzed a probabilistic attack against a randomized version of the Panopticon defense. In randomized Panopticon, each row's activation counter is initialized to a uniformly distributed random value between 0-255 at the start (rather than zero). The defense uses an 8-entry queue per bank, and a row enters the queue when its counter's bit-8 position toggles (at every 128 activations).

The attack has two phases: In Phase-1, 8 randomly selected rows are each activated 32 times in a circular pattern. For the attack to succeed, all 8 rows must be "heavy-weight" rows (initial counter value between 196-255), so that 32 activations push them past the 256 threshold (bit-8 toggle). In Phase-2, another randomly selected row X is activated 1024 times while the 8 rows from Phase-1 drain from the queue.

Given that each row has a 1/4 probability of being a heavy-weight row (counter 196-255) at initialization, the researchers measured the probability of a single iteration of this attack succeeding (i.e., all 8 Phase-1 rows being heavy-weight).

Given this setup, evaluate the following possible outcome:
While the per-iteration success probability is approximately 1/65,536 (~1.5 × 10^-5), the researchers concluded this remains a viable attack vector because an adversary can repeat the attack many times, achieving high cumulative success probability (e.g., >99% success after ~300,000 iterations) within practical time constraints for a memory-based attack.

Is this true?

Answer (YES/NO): YES